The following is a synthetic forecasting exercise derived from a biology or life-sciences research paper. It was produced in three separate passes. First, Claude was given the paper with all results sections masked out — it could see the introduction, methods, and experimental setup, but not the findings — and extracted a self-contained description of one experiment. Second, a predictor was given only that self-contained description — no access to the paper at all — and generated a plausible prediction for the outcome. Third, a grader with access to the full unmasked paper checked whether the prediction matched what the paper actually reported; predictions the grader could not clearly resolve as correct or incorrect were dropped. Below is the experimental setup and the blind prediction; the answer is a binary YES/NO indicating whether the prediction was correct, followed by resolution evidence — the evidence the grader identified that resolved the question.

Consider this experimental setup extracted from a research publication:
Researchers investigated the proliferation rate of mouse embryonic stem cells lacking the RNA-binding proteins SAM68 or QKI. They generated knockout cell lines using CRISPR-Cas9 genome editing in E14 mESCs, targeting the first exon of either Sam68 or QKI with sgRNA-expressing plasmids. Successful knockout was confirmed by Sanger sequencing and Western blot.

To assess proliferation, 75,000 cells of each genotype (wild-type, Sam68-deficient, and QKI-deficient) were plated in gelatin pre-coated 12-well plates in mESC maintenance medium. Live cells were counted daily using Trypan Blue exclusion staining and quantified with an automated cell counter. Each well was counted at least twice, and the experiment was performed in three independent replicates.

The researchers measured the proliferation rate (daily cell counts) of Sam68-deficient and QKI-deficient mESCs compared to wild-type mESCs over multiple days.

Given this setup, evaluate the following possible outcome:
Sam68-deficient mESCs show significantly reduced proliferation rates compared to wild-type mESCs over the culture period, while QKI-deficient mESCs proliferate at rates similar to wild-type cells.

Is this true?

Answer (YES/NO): NO